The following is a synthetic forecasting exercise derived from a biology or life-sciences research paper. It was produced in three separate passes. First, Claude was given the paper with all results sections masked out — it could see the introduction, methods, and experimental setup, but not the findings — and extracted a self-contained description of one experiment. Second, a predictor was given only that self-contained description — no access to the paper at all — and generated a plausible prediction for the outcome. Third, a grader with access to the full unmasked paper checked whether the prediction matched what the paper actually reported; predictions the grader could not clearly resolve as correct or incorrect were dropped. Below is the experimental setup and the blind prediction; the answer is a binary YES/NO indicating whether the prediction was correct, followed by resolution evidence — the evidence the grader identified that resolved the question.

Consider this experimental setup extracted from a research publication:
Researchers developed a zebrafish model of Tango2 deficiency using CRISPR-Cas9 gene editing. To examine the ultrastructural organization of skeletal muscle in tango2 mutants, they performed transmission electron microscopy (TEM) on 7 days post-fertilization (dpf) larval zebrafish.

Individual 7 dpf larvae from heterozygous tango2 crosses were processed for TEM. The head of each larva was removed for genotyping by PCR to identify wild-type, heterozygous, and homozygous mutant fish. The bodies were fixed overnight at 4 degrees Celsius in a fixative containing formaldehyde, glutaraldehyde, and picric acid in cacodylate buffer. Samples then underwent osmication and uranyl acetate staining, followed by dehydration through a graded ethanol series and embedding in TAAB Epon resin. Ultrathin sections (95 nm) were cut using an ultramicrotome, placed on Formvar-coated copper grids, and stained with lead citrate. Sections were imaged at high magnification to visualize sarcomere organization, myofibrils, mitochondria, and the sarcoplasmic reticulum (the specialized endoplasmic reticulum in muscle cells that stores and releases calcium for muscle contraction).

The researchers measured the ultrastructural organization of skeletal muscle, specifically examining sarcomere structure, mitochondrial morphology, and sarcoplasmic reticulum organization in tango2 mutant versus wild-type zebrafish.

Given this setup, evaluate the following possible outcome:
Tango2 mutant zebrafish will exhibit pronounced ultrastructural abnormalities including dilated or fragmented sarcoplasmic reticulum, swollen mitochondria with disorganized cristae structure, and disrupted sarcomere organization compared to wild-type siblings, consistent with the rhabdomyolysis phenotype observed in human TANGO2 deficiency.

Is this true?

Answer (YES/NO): NO